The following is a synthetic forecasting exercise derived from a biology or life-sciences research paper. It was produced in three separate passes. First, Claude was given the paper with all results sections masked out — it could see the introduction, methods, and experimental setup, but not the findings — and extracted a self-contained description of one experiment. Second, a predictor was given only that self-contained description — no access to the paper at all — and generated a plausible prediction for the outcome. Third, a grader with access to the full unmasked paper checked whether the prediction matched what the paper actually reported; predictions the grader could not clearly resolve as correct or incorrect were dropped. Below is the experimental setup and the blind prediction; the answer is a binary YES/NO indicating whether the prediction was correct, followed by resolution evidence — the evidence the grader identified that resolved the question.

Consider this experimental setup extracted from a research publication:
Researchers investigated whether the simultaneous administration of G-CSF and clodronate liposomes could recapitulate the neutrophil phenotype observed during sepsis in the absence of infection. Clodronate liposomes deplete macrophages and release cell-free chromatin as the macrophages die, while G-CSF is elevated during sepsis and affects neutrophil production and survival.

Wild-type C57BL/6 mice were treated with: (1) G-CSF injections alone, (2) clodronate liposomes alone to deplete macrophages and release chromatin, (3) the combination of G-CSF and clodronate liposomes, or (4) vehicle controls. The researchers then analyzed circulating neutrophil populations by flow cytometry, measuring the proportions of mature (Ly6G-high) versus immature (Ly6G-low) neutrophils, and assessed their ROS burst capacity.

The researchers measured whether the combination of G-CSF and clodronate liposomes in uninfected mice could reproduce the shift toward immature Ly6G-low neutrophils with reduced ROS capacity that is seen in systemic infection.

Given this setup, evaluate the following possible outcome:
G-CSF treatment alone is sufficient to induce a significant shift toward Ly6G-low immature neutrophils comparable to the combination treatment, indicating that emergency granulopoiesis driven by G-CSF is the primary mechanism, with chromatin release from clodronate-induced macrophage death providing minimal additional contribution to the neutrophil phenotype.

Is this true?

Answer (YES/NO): NO